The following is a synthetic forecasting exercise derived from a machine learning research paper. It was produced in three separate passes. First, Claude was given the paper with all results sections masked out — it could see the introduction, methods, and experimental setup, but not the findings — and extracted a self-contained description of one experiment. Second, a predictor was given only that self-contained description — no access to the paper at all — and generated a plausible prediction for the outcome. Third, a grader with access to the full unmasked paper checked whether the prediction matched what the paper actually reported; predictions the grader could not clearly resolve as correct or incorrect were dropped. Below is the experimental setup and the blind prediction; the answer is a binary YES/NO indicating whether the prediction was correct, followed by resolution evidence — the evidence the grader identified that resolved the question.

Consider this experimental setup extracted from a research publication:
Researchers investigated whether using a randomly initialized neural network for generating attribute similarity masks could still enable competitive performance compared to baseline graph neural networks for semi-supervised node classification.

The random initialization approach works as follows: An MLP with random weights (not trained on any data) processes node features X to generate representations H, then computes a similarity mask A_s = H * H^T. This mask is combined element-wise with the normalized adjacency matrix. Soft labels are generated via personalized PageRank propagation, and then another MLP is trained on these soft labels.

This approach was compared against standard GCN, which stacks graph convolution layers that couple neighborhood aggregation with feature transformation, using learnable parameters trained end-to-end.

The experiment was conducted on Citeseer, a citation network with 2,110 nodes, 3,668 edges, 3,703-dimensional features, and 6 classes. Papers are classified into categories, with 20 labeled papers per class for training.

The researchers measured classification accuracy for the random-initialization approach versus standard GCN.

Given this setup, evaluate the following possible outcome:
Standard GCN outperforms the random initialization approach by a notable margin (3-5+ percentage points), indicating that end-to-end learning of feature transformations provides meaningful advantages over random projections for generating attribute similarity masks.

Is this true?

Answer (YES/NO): YES